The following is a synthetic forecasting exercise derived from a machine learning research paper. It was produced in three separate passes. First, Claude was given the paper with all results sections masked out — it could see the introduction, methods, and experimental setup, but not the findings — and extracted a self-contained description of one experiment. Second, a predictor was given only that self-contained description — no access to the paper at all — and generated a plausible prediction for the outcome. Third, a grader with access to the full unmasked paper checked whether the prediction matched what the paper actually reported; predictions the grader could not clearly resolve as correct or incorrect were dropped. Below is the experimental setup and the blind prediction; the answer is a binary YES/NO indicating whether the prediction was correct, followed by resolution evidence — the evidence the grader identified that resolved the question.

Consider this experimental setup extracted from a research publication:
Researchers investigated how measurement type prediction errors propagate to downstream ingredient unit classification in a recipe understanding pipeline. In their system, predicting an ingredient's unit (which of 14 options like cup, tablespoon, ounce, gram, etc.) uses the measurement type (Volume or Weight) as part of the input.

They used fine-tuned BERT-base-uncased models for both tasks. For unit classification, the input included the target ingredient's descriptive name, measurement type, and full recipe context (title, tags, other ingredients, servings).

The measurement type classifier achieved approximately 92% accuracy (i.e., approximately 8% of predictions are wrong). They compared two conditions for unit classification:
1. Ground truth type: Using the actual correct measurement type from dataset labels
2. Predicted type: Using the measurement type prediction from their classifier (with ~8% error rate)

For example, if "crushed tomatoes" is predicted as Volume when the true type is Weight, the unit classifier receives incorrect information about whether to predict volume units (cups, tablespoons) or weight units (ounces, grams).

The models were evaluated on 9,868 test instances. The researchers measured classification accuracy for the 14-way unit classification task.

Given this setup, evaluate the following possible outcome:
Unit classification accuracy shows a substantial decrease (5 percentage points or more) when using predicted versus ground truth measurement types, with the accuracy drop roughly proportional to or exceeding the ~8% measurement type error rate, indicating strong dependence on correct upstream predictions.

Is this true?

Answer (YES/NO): YES